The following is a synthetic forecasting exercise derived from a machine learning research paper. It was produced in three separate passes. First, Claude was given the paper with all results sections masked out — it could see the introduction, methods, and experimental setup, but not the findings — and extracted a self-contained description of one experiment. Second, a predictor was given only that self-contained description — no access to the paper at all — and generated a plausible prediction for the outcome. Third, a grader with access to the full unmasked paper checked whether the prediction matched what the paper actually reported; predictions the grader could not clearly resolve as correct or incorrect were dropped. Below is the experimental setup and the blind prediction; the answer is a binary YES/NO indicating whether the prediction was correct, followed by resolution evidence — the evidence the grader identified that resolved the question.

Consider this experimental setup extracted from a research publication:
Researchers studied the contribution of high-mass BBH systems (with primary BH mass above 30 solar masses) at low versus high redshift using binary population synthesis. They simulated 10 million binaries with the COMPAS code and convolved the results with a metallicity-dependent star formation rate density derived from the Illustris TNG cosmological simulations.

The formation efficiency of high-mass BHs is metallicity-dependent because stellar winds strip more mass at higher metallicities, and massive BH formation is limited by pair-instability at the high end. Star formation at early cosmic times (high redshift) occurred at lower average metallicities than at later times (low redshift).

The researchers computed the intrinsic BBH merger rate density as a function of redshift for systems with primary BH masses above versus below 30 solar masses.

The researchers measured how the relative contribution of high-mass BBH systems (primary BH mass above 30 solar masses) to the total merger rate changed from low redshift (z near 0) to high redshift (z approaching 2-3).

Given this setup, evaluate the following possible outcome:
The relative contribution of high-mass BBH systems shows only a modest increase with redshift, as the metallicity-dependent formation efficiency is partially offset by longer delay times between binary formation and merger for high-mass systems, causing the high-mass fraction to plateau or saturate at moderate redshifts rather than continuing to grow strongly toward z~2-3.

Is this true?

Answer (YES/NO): NO